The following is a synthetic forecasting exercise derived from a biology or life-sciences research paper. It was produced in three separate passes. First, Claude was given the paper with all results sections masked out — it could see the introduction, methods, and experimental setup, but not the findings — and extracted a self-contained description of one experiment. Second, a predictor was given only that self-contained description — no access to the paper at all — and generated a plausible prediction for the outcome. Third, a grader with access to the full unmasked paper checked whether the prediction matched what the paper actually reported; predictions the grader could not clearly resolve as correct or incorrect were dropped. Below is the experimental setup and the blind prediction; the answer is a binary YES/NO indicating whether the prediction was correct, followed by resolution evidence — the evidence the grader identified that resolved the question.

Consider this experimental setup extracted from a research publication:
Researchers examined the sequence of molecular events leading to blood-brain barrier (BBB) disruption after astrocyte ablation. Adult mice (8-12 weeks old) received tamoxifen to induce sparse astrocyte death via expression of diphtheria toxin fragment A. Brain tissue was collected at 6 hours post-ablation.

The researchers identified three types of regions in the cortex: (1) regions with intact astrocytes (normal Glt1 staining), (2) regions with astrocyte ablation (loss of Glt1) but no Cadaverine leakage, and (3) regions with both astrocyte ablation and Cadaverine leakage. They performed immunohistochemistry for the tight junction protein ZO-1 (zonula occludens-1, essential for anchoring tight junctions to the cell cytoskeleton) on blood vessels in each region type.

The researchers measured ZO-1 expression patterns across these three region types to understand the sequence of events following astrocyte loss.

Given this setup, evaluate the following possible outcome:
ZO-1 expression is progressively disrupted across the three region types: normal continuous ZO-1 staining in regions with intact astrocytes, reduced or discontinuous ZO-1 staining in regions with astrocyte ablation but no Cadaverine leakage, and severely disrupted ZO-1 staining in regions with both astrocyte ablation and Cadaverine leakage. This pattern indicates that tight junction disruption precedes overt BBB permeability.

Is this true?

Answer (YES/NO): NO